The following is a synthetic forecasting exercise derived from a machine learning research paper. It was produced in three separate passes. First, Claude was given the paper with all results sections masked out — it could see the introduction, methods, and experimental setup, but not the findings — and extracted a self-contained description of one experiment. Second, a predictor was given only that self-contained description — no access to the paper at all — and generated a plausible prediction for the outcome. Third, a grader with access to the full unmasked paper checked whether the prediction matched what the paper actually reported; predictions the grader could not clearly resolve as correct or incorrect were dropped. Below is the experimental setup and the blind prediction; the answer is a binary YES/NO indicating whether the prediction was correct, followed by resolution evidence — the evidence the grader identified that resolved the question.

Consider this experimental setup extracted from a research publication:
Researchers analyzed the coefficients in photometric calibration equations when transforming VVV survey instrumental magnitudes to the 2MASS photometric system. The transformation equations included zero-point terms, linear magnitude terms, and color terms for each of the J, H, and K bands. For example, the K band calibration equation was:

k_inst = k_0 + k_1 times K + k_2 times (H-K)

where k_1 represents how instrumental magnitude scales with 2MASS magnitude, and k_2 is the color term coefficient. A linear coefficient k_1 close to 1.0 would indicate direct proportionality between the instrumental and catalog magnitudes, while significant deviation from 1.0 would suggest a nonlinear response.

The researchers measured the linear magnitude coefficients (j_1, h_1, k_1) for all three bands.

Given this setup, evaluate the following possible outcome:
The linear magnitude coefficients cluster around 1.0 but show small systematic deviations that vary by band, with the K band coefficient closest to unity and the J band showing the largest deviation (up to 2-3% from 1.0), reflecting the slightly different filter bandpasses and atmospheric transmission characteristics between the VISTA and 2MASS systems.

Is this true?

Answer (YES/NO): NO